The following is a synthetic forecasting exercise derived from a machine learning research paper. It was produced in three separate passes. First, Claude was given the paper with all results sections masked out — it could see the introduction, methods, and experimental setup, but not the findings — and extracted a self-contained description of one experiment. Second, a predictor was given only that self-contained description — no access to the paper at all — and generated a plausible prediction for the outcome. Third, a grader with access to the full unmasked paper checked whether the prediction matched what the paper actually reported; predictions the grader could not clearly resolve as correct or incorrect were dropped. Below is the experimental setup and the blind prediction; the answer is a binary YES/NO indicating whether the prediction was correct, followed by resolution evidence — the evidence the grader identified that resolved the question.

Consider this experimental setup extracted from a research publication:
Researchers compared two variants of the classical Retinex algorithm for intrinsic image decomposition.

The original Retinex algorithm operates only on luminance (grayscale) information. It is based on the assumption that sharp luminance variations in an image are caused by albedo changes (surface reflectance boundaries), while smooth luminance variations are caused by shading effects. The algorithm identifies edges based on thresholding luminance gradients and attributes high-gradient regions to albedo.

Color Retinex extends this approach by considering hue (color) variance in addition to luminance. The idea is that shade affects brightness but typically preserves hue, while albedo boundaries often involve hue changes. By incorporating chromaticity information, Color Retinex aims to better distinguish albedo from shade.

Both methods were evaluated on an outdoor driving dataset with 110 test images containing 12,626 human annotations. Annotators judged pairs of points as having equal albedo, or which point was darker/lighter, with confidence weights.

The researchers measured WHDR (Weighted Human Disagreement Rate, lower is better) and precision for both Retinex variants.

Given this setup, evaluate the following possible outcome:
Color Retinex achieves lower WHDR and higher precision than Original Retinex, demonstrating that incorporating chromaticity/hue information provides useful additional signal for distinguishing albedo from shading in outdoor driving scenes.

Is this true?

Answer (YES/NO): NO